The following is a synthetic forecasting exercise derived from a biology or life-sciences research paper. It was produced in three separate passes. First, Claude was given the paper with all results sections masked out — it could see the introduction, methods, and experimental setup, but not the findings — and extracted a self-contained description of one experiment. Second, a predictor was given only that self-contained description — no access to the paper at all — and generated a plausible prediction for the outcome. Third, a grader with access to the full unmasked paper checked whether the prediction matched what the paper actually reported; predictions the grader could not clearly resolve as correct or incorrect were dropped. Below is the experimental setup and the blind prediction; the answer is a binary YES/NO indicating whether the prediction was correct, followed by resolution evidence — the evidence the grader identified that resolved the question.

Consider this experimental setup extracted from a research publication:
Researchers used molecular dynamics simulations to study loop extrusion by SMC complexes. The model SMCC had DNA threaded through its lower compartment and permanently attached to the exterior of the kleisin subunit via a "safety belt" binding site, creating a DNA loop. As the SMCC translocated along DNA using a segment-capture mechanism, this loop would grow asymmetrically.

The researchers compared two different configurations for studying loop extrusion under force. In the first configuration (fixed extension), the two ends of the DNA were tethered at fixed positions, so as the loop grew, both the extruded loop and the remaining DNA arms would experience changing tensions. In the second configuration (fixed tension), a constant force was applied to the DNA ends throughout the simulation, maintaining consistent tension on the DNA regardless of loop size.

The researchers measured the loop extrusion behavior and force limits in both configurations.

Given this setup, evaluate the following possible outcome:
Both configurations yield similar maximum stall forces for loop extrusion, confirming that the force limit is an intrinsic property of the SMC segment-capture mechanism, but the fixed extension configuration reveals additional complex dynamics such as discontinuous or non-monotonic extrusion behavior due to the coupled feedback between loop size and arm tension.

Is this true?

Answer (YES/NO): NO